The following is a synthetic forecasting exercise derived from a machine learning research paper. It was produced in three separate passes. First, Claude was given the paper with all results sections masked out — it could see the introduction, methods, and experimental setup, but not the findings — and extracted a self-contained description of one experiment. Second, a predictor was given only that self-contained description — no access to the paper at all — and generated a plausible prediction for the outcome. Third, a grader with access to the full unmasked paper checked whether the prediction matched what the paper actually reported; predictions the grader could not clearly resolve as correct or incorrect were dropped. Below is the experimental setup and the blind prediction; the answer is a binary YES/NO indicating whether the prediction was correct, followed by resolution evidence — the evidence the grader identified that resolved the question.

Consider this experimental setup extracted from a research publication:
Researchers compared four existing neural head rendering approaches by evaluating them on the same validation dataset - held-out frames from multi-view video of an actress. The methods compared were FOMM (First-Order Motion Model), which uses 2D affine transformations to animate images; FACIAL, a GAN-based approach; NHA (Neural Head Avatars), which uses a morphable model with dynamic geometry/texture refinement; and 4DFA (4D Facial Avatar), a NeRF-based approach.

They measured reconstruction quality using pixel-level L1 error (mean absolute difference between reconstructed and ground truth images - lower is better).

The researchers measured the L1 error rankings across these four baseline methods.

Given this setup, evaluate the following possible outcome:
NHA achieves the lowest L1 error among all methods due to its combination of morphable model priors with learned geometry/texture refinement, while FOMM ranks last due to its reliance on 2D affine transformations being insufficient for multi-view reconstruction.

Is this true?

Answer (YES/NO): NO